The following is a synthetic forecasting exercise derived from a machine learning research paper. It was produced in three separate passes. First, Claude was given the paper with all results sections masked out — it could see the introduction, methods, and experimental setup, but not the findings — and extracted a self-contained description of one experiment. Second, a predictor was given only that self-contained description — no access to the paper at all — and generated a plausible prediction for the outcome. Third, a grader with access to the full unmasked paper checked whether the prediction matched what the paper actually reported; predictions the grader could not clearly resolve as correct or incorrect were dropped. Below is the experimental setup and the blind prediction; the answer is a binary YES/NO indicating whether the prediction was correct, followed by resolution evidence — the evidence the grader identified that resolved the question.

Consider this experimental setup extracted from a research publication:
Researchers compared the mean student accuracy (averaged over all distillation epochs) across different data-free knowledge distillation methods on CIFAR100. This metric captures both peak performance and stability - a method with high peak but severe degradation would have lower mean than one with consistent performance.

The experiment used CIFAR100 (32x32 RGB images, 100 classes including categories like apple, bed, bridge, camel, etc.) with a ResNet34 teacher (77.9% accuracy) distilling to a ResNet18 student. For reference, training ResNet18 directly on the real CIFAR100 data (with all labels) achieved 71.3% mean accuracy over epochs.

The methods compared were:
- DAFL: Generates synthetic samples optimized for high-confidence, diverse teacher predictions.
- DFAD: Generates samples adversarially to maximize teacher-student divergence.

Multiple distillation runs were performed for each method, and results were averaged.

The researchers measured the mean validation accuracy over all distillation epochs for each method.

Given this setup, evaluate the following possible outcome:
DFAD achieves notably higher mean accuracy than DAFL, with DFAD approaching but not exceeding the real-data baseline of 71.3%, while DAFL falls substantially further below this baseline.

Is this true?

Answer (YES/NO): NO